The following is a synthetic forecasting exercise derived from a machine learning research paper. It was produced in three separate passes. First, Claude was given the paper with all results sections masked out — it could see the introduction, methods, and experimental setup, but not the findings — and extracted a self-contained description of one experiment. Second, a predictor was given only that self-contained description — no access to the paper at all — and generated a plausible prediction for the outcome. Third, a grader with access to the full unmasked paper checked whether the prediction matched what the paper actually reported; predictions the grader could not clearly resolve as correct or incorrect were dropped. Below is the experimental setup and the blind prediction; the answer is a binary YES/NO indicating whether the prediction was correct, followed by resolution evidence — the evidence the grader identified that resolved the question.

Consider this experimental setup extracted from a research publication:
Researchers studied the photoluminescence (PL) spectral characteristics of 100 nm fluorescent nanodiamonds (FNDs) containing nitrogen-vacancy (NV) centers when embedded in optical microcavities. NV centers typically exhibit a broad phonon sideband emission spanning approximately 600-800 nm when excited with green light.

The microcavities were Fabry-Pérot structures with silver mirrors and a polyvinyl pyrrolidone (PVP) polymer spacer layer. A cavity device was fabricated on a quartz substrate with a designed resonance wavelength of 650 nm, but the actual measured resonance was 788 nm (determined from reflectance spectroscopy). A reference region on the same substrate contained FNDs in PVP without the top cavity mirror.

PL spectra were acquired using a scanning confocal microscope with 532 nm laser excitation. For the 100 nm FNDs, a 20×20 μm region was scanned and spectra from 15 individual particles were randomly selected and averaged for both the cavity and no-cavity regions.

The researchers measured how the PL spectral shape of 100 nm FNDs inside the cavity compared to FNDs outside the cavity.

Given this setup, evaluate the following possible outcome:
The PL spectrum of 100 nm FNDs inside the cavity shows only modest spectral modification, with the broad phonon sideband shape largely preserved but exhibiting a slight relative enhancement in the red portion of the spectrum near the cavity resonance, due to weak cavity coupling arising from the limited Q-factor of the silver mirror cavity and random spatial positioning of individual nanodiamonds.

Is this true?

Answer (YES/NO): NO